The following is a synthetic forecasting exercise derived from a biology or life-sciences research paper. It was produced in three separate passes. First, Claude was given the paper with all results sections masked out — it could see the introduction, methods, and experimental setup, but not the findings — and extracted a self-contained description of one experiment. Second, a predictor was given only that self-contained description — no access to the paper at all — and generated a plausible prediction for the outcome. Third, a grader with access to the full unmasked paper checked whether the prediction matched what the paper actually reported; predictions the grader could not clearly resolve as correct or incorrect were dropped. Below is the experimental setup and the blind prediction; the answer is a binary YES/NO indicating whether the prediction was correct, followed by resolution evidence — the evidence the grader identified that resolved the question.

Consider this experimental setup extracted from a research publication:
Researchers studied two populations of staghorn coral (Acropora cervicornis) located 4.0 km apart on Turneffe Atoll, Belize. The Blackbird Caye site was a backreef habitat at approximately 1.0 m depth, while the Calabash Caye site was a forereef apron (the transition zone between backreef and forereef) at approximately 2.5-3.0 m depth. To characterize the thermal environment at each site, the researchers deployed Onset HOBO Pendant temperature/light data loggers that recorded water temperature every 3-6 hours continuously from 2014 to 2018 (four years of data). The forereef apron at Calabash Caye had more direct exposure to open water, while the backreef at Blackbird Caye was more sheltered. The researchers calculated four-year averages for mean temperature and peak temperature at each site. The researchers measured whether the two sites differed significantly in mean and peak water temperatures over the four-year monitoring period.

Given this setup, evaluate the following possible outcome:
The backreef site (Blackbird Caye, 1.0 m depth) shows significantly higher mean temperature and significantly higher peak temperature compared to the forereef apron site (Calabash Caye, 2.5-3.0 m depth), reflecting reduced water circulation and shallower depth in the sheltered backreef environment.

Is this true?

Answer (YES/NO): YES